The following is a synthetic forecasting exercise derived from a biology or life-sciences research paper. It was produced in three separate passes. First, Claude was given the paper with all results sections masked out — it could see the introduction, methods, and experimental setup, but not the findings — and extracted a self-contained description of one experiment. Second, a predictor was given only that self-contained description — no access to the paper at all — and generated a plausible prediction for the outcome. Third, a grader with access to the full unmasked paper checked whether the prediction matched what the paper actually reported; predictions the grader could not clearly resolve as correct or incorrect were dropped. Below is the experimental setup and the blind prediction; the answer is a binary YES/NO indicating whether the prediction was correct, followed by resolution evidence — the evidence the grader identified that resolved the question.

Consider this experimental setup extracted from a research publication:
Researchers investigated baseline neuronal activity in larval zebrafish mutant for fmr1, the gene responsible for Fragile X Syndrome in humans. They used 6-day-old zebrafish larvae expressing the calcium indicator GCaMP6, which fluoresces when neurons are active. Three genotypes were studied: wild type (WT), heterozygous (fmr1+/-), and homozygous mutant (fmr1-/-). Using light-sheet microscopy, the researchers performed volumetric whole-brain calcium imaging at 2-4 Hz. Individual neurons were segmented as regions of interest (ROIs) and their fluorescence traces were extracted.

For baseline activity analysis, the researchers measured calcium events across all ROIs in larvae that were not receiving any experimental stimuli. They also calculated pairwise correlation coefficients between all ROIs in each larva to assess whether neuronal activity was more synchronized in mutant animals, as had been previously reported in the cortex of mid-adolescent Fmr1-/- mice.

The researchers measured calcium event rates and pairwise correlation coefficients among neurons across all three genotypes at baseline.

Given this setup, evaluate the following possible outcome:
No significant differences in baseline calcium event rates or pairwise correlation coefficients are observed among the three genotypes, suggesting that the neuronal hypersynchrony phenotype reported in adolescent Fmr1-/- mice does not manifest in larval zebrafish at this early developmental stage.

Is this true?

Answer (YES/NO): YES